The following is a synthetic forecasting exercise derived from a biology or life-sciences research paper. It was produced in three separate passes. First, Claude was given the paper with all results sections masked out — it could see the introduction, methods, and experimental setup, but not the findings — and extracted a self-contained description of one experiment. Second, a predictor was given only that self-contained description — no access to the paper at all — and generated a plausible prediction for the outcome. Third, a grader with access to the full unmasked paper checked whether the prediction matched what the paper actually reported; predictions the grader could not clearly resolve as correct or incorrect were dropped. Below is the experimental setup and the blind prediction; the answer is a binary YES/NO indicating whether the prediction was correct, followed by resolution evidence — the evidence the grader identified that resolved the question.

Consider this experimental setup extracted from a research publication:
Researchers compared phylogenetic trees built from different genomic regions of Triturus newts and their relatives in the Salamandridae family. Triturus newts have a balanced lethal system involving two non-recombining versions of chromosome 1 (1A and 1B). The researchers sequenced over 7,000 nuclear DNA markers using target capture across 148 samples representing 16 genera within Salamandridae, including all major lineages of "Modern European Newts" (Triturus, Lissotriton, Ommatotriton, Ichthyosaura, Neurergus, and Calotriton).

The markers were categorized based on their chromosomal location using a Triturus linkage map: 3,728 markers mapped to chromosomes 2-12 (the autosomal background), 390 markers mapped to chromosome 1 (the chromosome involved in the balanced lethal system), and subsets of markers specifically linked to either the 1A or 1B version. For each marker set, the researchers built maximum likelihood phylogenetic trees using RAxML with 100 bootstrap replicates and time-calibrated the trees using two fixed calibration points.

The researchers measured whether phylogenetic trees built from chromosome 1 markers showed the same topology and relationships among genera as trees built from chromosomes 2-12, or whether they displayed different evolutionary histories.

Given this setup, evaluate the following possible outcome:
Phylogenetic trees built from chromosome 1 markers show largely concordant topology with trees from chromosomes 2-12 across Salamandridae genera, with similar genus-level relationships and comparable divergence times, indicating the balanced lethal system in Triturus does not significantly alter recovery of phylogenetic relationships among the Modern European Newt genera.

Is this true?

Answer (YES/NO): NO